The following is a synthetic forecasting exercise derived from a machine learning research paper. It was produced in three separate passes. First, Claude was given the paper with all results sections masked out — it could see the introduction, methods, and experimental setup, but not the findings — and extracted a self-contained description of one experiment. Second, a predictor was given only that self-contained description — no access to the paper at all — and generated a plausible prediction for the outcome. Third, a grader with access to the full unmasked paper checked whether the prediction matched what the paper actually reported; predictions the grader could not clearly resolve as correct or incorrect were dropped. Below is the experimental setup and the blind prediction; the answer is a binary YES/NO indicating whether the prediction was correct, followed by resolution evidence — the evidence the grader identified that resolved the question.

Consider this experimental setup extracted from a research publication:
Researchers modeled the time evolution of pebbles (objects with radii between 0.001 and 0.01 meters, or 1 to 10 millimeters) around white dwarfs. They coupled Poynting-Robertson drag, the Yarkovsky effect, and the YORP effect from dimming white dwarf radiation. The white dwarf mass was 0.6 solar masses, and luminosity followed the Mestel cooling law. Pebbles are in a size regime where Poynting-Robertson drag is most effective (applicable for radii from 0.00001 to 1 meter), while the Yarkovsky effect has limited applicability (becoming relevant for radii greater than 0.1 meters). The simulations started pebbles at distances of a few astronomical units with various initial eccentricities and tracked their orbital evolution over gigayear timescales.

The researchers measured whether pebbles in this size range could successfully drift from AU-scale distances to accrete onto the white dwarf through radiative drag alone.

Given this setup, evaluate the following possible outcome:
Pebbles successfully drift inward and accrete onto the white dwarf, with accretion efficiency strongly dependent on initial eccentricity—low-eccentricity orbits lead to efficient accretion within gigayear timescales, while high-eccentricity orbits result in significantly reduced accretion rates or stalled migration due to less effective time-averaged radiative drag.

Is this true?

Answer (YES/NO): NO